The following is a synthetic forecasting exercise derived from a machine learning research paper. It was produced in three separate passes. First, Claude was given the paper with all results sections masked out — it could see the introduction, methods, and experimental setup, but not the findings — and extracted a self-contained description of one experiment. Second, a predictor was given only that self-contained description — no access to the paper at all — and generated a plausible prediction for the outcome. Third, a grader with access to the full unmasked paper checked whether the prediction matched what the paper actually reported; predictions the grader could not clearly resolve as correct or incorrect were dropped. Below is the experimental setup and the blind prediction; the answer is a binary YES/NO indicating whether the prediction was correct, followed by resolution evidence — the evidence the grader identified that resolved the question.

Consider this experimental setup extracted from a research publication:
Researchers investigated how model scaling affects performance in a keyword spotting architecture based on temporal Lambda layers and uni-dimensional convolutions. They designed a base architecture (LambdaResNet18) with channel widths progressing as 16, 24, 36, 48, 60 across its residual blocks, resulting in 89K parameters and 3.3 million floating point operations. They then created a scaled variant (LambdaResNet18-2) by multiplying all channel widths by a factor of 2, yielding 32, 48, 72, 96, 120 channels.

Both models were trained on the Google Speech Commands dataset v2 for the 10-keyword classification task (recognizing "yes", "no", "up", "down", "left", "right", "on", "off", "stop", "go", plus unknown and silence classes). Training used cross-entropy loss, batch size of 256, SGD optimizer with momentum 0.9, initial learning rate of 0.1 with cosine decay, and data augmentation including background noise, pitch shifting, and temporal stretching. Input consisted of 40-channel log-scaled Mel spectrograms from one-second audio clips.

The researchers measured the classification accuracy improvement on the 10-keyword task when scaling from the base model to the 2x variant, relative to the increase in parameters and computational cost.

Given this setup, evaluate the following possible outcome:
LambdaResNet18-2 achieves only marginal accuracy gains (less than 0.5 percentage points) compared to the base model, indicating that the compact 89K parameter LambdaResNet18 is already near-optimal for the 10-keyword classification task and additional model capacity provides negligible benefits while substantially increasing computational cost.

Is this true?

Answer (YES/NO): NO